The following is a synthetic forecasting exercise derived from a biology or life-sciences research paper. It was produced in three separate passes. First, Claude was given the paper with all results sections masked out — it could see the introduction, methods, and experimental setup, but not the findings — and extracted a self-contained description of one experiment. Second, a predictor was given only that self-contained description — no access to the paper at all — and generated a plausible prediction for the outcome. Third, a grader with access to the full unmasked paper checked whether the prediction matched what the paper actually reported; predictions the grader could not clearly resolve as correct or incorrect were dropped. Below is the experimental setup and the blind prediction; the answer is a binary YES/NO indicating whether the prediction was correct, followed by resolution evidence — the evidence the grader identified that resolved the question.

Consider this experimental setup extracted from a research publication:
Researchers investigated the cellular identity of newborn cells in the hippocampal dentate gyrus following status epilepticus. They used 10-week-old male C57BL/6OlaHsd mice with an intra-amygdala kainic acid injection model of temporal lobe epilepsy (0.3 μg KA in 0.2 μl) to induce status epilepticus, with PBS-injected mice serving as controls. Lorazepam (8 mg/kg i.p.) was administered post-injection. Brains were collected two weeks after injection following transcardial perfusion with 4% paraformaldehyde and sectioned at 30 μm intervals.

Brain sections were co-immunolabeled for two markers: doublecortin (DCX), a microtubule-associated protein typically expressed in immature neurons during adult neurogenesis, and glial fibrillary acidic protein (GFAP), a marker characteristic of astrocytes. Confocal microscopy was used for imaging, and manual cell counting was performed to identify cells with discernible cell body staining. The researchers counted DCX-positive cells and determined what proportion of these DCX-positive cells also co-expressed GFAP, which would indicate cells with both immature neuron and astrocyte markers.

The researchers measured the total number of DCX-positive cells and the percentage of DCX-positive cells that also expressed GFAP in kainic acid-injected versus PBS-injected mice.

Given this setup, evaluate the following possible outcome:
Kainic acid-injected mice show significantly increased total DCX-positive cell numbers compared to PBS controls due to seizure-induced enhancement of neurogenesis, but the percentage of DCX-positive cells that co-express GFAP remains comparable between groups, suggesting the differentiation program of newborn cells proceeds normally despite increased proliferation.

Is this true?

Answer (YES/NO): NO